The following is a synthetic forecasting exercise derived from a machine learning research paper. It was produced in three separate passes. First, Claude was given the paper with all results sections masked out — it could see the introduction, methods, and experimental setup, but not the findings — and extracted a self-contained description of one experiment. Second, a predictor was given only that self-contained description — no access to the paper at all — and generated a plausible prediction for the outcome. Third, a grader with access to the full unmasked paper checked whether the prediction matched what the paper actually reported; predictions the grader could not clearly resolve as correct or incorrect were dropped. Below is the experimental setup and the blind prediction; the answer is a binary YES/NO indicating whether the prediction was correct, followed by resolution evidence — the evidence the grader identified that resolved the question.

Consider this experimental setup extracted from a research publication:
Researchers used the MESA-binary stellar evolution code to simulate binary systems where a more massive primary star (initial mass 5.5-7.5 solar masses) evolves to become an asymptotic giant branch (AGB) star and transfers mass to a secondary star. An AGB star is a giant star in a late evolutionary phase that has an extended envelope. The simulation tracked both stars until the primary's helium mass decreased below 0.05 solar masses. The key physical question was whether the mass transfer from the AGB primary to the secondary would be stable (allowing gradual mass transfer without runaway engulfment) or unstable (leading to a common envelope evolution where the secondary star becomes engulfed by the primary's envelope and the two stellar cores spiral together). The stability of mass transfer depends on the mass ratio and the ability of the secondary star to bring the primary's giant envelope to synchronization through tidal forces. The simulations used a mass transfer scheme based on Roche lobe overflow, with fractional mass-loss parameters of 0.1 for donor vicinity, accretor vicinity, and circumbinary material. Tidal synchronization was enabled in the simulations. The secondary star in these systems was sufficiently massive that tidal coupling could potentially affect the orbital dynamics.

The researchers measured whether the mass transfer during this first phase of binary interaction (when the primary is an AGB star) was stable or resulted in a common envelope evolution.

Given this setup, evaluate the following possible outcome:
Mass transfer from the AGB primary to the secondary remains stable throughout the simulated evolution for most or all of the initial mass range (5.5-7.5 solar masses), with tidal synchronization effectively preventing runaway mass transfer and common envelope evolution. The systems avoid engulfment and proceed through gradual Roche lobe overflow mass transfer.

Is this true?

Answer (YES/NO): YES